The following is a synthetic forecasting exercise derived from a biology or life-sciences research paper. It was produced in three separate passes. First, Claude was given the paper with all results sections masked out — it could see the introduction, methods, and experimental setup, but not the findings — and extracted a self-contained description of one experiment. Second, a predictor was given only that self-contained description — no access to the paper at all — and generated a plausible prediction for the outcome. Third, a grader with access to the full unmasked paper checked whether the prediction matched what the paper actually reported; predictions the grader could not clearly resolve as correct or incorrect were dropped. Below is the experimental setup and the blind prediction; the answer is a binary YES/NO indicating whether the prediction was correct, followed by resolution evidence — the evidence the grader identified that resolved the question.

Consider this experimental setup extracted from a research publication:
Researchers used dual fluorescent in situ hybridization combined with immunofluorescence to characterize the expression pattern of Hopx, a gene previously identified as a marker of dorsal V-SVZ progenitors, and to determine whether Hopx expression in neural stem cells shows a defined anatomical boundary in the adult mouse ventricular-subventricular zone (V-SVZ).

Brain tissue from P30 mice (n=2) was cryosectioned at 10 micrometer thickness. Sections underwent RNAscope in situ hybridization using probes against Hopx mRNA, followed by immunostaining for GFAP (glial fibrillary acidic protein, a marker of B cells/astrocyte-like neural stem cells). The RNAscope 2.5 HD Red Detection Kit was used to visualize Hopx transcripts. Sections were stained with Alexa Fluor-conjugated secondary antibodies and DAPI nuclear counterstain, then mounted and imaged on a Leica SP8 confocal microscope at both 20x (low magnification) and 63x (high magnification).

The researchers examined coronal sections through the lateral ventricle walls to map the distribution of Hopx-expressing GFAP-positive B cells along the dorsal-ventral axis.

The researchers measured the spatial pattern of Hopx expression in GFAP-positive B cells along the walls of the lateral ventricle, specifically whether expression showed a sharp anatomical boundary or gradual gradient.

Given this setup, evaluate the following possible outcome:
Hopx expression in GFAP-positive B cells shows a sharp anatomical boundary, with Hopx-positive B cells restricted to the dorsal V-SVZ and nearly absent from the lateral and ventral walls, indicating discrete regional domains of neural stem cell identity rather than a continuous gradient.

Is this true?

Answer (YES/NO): YES